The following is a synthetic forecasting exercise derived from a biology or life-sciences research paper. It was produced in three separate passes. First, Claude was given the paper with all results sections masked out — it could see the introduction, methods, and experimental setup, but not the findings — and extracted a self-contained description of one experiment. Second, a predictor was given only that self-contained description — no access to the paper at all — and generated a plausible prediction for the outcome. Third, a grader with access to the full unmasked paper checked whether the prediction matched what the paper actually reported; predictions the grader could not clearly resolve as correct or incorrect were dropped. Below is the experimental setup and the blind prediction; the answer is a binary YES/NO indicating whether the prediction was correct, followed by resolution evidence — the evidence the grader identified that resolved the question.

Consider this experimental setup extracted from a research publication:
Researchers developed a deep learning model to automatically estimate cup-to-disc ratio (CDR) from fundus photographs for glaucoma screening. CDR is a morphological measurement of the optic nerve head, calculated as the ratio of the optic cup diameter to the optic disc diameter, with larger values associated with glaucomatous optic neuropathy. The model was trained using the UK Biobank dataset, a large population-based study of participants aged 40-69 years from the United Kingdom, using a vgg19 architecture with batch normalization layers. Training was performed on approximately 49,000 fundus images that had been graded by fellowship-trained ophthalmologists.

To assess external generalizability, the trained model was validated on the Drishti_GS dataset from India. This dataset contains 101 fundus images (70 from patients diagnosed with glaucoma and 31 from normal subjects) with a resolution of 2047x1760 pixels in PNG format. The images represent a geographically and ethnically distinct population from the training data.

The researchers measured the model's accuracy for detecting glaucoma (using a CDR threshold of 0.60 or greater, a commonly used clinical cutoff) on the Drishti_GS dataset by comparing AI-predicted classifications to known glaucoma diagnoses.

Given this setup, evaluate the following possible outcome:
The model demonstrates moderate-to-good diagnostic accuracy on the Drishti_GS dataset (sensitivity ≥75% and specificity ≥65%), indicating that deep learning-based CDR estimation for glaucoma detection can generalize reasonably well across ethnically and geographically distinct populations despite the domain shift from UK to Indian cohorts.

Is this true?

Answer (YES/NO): YES